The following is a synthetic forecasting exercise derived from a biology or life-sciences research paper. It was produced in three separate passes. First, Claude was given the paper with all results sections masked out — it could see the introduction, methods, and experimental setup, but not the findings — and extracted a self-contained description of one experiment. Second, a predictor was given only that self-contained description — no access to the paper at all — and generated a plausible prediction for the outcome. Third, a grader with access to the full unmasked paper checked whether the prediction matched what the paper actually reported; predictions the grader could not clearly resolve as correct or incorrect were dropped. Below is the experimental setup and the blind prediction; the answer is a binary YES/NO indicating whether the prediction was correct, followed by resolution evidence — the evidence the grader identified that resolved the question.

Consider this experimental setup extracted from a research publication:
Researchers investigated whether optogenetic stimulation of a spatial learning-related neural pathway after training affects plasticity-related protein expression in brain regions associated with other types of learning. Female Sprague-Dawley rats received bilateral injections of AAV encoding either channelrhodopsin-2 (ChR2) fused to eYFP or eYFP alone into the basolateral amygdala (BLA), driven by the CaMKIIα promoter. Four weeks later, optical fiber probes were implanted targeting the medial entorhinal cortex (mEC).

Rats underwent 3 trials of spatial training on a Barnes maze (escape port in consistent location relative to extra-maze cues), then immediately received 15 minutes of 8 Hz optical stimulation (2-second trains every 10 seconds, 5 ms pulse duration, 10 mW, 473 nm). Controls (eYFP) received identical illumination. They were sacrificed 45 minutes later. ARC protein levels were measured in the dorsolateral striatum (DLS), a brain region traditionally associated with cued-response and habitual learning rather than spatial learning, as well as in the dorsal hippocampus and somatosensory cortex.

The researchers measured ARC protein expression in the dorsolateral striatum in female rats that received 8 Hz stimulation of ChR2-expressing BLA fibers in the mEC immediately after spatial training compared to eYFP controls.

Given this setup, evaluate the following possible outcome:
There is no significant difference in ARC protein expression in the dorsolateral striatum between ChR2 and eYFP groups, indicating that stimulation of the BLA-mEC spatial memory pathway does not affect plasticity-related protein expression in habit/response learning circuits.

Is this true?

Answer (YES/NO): NO